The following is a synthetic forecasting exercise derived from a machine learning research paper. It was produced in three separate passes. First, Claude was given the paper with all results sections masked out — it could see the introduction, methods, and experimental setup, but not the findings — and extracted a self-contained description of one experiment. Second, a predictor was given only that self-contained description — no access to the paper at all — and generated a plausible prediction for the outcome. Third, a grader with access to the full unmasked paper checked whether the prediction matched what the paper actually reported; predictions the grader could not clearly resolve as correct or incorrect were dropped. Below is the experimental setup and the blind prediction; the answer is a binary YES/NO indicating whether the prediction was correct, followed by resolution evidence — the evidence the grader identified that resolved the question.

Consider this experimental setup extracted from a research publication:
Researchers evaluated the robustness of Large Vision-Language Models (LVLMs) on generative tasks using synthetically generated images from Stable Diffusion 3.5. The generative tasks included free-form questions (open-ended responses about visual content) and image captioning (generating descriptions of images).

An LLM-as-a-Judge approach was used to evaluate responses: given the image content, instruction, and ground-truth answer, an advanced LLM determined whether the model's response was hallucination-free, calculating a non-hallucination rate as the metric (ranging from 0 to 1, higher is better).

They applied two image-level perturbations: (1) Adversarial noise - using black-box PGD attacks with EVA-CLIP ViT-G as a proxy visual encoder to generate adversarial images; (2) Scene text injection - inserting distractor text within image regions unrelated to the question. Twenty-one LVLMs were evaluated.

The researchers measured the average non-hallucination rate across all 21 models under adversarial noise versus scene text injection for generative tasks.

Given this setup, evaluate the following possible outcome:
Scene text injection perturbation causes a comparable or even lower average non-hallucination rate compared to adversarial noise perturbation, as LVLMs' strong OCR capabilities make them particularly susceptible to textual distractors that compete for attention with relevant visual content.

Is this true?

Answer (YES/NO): YES